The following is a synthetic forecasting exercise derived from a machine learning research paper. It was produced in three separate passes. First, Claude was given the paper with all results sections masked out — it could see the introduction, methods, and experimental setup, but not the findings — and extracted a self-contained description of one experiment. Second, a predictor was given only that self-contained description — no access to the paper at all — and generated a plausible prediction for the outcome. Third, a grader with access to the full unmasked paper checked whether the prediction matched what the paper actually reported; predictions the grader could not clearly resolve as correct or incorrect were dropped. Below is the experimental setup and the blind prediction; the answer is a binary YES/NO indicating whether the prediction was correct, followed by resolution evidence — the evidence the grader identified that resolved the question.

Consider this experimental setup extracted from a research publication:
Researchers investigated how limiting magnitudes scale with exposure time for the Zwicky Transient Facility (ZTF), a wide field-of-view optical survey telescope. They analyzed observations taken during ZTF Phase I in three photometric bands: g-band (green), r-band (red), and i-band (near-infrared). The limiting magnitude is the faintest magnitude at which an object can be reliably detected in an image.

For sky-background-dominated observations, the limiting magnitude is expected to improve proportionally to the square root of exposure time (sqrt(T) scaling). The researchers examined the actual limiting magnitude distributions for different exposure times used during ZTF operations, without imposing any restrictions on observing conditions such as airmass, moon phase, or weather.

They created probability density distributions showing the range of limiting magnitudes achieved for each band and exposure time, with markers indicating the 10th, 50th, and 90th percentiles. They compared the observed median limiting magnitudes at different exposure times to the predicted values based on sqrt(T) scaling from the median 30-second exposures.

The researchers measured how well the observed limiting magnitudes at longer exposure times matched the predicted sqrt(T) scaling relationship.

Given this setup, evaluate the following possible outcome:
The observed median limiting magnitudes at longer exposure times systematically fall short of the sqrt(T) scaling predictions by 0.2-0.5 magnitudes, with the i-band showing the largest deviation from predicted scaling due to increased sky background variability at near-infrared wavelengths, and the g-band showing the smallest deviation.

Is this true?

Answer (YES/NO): NO